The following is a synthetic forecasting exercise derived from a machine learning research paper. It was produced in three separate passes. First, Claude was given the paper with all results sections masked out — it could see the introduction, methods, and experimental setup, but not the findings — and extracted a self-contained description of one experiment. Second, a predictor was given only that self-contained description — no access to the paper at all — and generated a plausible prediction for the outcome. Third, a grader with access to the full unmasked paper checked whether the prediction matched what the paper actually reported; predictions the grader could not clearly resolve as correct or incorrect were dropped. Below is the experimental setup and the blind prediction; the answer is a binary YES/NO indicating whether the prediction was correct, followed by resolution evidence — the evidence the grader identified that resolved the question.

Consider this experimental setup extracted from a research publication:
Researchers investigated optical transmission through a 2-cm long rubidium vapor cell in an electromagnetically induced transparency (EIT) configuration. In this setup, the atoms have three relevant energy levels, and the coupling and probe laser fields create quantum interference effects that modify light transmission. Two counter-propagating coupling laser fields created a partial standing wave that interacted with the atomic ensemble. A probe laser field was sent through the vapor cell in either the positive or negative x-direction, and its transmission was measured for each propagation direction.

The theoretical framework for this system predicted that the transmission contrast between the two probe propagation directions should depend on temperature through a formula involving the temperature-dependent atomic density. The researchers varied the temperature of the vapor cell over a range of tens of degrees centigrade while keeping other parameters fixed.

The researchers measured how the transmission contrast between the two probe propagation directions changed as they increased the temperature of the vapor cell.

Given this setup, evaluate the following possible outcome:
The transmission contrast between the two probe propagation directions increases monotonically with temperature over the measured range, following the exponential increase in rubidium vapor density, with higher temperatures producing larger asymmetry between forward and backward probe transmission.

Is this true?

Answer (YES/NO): YES